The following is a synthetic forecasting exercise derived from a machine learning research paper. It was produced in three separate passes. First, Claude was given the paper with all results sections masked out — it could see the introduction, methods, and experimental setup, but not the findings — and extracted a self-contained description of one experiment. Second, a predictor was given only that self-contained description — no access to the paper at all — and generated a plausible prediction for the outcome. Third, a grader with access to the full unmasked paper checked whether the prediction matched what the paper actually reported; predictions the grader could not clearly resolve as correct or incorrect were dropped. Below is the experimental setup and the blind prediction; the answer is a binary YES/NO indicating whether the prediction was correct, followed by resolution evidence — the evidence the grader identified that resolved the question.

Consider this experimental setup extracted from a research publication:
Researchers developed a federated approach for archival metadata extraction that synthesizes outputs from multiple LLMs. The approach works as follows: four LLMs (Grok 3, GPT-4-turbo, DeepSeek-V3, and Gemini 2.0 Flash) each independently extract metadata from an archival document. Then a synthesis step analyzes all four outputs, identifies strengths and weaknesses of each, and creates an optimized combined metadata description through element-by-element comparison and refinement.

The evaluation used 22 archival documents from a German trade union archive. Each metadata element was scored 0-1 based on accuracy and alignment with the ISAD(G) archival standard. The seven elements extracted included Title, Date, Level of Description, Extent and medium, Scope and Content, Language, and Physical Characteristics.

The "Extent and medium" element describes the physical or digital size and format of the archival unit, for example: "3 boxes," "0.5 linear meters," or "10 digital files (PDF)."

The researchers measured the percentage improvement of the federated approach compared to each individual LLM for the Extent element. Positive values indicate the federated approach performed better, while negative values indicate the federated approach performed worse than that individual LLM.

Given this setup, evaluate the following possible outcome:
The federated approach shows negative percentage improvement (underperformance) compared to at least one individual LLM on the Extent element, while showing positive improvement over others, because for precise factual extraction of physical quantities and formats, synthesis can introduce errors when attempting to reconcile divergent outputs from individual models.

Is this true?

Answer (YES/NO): YES